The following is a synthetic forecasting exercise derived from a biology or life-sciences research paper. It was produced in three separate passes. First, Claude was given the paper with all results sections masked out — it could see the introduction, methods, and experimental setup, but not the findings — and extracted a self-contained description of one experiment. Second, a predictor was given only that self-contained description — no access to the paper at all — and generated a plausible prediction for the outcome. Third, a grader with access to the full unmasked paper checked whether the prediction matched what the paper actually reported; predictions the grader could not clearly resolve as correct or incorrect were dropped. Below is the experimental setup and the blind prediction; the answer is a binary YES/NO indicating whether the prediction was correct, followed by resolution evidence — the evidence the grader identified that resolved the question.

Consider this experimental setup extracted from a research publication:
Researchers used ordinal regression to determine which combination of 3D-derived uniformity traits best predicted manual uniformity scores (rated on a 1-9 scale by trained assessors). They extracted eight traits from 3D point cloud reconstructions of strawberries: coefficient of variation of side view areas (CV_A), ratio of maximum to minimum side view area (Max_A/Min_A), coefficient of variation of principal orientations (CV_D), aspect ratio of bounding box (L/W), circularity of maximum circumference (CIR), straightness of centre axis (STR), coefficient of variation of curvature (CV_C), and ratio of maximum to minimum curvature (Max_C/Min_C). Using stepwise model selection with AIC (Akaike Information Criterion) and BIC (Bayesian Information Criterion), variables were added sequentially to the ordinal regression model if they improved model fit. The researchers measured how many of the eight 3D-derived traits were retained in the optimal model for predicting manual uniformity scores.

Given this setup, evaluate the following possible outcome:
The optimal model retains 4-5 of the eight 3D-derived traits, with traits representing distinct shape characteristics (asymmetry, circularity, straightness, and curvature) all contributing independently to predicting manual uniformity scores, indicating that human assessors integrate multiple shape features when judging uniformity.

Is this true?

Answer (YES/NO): NO